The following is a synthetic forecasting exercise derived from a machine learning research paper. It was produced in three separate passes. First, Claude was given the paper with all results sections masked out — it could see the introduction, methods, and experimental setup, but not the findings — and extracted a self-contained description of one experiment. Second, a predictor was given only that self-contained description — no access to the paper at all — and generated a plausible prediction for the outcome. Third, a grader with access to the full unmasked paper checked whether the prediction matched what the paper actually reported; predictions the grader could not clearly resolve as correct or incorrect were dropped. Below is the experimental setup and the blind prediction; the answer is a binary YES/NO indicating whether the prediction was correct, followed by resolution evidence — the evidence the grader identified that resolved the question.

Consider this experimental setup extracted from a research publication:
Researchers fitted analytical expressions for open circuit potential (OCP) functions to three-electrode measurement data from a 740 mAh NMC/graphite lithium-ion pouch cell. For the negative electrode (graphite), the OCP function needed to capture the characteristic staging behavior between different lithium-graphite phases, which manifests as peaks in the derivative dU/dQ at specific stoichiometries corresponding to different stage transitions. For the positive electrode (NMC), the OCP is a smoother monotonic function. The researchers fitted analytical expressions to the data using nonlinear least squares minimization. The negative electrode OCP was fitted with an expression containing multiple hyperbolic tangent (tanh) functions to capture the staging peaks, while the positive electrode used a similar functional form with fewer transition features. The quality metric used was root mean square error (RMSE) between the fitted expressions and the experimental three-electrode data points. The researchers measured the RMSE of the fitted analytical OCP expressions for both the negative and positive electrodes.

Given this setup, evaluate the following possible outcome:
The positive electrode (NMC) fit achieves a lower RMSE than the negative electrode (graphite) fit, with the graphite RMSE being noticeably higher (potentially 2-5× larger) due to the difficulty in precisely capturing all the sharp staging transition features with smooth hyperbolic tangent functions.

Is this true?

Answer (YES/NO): NO